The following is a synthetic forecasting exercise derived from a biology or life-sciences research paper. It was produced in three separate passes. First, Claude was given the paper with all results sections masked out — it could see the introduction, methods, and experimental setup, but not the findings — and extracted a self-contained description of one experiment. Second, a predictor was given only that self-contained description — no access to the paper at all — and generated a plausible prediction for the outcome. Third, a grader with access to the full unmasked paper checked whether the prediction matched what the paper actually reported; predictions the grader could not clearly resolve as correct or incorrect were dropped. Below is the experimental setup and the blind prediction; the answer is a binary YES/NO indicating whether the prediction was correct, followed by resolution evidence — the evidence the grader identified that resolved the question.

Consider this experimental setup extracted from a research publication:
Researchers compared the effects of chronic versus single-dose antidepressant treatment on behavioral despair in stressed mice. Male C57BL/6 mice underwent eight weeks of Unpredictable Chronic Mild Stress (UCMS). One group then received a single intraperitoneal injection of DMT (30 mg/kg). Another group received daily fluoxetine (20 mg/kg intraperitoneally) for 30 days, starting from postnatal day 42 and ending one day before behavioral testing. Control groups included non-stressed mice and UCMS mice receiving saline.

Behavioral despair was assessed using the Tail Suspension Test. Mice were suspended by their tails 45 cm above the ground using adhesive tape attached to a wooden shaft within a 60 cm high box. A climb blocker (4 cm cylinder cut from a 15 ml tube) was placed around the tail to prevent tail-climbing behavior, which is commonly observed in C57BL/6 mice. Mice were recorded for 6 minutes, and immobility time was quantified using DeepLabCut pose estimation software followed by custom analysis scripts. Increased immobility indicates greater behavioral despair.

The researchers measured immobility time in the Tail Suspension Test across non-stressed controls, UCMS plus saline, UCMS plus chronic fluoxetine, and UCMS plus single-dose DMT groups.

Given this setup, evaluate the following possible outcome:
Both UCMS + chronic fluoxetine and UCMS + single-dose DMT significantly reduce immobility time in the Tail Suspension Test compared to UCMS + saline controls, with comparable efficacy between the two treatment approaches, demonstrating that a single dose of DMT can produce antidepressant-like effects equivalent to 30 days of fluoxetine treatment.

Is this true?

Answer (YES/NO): YES